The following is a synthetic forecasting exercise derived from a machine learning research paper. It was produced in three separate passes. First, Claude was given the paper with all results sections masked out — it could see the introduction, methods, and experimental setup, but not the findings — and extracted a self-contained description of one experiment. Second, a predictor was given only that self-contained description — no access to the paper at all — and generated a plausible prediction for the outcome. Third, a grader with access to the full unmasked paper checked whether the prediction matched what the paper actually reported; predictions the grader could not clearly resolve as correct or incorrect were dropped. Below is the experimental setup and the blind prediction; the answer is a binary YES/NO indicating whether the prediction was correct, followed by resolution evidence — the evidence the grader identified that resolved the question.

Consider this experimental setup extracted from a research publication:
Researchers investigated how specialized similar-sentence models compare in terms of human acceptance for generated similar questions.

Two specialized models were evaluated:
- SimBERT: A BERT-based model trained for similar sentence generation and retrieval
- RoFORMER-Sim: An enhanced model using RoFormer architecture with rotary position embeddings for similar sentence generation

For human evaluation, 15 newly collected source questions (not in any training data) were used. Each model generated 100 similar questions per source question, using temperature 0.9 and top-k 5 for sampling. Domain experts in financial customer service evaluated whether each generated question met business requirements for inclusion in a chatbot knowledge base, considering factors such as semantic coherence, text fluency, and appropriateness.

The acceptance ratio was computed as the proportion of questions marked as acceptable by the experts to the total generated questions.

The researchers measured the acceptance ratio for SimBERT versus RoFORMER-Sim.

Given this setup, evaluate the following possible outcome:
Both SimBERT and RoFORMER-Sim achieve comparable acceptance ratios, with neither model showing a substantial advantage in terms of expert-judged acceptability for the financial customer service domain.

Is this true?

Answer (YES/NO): YES